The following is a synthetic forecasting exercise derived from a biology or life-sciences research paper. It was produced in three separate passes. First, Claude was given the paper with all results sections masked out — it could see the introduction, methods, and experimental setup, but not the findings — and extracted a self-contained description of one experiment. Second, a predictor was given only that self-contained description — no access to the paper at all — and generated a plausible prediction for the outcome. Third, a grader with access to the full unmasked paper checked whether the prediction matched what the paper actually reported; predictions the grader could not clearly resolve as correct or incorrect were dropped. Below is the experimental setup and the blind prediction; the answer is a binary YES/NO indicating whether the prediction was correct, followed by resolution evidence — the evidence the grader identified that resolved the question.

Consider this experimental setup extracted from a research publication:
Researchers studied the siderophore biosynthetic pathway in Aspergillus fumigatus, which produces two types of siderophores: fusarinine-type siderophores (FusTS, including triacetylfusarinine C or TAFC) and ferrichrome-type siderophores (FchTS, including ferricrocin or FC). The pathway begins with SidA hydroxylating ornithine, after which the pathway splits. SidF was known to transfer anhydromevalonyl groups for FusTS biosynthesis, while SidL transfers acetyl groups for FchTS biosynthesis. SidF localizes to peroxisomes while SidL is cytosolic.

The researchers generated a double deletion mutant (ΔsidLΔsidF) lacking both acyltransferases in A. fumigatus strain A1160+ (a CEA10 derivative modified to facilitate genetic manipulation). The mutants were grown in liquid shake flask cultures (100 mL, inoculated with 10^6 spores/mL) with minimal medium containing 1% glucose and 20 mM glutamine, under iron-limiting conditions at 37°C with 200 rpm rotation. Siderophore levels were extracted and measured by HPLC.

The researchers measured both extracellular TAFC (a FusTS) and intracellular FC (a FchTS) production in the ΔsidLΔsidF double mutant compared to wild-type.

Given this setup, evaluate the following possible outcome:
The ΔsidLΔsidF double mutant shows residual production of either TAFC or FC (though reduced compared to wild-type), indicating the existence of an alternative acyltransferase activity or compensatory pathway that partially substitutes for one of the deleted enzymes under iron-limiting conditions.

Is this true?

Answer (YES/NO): NO